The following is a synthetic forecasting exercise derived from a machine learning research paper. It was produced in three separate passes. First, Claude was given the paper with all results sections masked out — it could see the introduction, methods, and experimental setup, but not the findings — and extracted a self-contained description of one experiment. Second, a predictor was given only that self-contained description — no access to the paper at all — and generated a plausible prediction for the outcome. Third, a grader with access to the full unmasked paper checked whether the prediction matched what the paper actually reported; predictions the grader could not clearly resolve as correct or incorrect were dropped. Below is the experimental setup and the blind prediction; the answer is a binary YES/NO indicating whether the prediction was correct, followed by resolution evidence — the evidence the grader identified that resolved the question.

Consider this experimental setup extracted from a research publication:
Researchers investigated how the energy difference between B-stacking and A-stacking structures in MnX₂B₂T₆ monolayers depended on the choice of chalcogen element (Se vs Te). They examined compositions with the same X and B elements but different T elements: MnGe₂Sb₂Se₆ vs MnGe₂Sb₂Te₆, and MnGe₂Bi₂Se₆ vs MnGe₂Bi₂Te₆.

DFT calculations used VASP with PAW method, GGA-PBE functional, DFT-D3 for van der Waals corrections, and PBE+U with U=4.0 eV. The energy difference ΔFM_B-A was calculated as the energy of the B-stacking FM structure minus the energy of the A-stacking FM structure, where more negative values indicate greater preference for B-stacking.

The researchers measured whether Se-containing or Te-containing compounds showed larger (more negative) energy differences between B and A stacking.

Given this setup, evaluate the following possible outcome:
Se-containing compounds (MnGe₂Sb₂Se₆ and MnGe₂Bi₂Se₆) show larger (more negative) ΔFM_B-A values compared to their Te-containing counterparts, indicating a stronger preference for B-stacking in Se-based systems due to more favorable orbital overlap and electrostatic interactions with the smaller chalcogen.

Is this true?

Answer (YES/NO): YES